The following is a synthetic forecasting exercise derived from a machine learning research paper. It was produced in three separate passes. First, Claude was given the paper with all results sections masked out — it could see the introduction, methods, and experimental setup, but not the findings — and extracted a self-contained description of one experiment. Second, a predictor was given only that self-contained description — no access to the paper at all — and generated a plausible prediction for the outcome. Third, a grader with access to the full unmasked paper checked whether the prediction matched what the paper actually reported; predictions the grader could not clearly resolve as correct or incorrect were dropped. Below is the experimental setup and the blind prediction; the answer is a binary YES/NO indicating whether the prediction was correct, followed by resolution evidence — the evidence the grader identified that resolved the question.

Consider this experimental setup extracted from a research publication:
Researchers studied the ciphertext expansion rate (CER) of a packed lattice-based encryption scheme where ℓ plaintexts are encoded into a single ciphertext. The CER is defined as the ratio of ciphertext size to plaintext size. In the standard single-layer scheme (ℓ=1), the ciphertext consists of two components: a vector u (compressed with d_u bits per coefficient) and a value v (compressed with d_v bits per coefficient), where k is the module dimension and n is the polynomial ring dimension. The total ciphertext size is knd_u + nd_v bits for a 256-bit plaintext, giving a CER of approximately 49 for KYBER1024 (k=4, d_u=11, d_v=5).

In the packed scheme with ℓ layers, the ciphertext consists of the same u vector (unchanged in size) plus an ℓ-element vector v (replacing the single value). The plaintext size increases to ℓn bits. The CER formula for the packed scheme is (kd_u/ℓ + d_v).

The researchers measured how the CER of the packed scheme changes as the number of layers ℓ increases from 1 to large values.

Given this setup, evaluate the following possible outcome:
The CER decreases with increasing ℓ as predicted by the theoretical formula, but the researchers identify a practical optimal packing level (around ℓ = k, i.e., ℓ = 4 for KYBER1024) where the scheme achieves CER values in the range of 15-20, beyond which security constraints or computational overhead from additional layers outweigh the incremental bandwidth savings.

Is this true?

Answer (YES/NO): NO